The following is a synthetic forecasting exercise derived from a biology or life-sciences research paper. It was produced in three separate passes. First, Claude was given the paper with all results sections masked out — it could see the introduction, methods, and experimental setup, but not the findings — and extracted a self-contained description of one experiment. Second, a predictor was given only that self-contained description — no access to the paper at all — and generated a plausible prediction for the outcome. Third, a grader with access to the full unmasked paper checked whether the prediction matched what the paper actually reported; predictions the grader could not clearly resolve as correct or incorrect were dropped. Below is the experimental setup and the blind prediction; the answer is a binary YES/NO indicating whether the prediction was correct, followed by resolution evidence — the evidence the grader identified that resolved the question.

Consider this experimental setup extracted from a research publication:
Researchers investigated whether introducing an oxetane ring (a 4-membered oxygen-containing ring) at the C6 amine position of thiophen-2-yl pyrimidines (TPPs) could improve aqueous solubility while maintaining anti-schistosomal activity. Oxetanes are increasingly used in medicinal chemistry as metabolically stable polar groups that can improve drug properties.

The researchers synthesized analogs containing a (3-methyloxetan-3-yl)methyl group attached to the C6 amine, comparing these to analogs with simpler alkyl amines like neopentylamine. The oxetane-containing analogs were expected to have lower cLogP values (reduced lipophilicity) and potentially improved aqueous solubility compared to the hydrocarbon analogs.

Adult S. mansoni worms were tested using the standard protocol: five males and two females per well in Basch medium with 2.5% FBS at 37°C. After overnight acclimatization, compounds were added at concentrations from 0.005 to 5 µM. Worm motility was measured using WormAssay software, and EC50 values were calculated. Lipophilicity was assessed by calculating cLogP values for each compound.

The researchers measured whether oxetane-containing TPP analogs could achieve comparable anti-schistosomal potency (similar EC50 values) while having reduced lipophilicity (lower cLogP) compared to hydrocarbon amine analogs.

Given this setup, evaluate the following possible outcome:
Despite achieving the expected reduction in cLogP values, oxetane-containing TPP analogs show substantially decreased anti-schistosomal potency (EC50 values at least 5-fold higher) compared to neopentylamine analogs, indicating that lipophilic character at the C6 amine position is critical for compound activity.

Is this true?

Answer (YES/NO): NO